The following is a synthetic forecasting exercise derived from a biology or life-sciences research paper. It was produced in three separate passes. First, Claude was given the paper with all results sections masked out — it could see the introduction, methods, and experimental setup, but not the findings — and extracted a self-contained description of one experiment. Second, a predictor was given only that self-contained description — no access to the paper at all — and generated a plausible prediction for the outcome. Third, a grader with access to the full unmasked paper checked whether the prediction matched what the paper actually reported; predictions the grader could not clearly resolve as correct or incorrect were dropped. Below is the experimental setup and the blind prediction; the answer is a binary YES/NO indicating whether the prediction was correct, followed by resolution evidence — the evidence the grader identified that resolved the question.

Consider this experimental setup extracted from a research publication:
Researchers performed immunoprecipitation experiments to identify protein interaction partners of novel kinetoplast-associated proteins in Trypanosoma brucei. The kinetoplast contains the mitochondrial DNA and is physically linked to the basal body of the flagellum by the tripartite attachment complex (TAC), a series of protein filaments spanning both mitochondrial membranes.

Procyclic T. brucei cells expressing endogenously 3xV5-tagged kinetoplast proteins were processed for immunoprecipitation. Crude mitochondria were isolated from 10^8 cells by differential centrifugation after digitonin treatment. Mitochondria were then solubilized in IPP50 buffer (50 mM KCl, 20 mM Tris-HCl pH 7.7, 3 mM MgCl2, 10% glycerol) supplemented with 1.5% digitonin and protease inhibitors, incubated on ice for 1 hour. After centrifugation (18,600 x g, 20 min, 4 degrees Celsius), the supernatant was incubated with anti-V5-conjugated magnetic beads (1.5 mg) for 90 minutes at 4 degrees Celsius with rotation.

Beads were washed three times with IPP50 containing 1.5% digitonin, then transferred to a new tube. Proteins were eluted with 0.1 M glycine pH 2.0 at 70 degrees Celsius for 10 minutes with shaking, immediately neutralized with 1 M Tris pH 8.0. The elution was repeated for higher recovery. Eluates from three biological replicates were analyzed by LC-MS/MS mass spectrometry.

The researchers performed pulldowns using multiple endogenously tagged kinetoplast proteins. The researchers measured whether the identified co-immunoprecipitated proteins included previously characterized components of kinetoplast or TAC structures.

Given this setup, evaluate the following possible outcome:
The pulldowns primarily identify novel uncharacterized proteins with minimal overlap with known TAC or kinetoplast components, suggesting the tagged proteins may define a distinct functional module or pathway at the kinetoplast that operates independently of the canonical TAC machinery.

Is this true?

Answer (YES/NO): NO